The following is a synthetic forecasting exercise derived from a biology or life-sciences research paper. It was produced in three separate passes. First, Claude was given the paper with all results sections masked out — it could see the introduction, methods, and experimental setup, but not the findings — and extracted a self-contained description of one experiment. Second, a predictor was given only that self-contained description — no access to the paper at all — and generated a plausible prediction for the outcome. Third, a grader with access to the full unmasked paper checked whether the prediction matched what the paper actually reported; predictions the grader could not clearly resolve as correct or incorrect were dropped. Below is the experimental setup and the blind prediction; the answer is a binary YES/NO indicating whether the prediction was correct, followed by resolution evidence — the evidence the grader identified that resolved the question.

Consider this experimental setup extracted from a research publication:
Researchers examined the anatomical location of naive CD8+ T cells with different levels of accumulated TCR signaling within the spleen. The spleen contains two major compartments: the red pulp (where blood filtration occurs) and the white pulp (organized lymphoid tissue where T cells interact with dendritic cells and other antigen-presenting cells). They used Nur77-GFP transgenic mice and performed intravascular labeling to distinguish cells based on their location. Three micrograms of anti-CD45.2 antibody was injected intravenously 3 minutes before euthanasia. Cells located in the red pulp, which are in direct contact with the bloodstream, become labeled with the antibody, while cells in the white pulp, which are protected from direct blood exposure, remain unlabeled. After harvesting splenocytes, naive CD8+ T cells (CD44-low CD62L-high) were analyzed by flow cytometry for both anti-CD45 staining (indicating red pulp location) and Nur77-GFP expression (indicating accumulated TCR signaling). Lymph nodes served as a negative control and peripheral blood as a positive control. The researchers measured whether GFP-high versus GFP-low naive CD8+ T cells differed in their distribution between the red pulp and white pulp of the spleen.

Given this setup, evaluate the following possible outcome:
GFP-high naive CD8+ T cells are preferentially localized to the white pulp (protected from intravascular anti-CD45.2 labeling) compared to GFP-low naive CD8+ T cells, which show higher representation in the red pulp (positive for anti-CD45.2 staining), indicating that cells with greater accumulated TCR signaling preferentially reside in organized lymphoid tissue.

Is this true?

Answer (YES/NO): NO